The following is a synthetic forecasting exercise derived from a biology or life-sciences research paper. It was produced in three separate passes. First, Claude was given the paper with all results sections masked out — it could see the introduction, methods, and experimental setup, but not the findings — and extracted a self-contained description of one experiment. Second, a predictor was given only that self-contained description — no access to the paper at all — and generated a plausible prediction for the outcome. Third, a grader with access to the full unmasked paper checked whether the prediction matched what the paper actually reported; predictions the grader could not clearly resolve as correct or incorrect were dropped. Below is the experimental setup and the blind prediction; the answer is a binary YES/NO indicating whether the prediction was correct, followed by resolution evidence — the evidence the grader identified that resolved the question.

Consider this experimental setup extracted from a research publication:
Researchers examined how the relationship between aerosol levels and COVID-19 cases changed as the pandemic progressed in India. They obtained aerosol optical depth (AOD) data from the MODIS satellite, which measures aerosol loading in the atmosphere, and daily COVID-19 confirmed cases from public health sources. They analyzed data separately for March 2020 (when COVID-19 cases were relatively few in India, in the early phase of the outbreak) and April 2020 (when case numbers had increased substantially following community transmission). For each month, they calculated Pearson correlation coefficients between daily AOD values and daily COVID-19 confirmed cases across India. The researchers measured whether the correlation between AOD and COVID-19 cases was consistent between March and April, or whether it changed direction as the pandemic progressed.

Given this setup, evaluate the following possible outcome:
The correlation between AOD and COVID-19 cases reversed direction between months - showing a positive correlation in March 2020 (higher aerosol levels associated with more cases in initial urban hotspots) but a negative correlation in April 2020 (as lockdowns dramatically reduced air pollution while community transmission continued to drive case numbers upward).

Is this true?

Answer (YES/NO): NO